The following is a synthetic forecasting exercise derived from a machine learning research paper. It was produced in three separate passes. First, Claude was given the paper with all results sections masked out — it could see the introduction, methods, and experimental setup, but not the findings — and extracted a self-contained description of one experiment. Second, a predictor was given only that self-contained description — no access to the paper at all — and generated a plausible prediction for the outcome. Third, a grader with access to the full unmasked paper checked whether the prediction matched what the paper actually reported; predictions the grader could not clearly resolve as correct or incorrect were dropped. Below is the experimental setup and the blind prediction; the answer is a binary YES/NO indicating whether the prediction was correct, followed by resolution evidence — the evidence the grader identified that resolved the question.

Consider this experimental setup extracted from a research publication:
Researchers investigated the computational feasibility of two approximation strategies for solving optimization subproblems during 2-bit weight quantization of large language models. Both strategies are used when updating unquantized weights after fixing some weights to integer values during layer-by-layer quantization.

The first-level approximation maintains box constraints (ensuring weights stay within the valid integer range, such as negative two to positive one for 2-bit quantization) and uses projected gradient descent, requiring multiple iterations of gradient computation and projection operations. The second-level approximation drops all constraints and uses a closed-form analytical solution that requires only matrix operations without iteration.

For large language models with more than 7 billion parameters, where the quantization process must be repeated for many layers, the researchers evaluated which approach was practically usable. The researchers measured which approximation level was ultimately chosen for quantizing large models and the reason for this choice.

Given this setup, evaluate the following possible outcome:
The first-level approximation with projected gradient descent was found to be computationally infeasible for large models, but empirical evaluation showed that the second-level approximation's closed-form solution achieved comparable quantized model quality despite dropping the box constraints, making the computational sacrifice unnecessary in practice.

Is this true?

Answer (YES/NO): NO